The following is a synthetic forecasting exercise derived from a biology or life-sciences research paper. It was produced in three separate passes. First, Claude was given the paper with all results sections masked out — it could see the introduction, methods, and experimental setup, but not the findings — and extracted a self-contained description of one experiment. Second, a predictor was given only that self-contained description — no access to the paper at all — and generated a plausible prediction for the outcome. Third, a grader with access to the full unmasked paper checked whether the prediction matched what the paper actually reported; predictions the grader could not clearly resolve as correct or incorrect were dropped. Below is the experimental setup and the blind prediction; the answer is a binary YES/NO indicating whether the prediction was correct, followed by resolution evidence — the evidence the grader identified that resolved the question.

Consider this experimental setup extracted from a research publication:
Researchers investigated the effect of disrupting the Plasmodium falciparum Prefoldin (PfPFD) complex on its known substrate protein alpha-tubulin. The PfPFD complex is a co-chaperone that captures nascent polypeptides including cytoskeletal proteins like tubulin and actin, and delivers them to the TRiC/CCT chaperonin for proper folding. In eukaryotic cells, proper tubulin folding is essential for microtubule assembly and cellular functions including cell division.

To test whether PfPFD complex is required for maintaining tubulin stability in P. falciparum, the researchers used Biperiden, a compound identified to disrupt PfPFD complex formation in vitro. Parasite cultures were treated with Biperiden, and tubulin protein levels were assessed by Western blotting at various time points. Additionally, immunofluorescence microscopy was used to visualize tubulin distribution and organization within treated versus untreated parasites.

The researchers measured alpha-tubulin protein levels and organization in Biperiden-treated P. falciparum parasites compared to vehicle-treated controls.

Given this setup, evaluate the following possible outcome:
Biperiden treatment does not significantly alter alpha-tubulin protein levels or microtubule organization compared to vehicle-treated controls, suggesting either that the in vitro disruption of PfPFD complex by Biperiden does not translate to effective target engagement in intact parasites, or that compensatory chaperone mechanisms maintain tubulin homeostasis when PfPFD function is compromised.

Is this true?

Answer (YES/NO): NO